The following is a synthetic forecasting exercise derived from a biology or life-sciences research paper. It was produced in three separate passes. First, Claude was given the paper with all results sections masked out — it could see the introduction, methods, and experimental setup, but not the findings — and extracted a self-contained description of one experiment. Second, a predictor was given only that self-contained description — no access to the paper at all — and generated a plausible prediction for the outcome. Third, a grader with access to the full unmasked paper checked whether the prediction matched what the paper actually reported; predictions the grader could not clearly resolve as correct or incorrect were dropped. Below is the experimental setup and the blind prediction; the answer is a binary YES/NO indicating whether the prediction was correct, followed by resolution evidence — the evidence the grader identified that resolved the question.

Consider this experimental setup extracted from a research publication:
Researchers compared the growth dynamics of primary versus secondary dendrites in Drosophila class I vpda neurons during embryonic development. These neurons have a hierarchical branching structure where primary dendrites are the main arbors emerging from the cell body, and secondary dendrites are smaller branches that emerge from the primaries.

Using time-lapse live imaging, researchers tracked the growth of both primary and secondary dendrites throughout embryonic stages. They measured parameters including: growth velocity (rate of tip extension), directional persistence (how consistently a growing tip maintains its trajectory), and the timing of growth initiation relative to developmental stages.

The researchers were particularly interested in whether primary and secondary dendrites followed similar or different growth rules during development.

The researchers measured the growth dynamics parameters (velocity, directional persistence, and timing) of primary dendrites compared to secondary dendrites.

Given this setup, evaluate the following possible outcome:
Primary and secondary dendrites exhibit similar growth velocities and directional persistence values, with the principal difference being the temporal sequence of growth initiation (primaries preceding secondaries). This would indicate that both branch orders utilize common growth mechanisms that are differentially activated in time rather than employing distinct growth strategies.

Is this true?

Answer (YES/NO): NO